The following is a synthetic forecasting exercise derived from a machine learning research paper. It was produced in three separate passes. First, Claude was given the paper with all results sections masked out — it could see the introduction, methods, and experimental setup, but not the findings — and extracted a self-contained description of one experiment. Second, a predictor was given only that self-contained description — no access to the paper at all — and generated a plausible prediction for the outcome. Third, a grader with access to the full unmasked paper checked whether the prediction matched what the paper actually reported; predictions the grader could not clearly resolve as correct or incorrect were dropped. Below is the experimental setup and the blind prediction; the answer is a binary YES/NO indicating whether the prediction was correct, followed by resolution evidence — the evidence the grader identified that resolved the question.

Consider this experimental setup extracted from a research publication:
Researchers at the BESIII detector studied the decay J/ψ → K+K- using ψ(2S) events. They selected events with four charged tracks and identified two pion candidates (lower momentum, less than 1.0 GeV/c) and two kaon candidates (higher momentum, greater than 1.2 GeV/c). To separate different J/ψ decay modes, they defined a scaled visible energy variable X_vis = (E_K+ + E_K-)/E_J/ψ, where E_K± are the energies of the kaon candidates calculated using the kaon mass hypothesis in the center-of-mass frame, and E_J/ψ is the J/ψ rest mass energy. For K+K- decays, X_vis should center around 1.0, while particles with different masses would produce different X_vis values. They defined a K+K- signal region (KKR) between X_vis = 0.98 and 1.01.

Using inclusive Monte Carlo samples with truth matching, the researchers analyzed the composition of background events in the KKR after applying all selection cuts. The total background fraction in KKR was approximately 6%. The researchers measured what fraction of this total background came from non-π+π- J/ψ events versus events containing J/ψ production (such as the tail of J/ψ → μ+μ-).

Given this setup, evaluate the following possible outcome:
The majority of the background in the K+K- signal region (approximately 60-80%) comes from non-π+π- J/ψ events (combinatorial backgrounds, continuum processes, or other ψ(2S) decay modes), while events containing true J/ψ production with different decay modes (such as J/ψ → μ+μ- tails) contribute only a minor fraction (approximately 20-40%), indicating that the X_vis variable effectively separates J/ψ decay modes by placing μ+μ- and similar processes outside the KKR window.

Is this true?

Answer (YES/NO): YES